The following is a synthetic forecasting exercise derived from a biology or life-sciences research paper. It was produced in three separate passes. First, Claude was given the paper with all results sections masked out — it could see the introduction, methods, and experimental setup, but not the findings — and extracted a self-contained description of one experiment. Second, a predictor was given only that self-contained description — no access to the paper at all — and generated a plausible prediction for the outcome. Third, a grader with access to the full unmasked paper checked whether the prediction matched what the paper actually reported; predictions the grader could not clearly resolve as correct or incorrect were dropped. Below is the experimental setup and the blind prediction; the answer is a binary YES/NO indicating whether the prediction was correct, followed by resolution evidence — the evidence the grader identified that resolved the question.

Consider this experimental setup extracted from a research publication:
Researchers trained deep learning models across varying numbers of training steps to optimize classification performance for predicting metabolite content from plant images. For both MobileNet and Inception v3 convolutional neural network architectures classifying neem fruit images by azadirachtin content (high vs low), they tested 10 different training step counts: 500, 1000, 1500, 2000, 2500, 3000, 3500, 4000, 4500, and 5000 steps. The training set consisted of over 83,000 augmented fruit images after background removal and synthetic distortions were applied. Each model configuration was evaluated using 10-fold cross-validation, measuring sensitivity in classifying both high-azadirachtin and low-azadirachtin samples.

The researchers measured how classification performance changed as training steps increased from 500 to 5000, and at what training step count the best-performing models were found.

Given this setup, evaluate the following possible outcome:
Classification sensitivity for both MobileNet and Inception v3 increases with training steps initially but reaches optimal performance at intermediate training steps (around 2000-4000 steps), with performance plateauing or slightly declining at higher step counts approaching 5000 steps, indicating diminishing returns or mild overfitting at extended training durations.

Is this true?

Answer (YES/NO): YES